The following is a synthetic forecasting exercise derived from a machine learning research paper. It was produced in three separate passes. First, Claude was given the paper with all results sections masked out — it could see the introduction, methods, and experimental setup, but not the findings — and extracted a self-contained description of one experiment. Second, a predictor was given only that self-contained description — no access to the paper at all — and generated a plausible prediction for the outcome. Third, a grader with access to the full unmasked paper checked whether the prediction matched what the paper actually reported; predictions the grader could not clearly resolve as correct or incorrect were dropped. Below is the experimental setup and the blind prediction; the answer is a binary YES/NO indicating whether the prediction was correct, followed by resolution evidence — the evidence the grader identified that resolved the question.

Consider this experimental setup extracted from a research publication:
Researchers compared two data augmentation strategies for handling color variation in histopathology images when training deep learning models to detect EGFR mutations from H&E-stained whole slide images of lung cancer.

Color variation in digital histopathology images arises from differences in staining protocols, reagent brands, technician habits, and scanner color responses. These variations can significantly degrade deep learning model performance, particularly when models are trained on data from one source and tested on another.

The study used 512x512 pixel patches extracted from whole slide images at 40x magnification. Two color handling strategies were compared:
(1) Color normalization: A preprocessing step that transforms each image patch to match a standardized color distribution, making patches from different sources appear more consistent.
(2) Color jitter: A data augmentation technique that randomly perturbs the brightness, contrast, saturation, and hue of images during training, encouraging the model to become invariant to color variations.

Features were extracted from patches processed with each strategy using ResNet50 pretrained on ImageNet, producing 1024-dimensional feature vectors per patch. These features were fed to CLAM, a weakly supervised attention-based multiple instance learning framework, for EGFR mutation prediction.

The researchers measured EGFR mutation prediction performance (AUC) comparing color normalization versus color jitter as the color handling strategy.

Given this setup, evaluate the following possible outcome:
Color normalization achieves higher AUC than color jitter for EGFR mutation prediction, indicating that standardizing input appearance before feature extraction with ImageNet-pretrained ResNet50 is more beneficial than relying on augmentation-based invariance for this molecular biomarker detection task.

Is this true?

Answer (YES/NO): YES